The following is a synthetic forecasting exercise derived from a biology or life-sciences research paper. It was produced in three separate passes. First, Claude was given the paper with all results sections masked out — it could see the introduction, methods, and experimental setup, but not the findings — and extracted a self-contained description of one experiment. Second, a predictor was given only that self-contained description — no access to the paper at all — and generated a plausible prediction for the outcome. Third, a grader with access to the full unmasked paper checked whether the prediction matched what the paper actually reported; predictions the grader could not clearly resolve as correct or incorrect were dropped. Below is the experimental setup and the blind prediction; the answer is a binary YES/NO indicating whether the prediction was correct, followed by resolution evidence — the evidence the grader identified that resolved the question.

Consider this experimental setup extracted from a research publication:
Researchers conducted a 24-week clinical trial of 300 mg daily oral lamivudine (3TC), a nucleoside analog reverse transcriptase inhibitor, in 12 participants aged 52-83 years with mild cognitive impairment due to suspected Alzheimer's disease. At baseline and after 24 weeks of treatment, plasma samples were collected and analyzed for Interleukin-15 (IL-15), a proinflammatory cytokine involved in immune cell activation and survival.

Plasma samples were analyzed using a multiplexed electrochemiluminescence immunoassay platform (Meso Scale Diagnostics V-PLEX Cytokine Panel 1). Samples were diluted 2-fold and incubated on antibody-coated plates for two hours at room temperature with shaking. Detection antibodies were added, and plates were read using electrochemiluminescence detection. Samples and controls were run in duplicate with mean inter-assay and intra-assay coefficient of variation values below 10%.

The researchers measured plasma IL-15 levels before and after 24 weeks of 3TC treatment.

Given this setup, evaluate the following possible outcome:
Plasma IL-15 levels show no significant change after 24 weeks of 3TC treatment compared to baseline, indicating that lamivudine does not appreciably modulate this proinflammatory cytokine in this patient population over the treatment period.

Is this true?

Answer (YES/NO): NO